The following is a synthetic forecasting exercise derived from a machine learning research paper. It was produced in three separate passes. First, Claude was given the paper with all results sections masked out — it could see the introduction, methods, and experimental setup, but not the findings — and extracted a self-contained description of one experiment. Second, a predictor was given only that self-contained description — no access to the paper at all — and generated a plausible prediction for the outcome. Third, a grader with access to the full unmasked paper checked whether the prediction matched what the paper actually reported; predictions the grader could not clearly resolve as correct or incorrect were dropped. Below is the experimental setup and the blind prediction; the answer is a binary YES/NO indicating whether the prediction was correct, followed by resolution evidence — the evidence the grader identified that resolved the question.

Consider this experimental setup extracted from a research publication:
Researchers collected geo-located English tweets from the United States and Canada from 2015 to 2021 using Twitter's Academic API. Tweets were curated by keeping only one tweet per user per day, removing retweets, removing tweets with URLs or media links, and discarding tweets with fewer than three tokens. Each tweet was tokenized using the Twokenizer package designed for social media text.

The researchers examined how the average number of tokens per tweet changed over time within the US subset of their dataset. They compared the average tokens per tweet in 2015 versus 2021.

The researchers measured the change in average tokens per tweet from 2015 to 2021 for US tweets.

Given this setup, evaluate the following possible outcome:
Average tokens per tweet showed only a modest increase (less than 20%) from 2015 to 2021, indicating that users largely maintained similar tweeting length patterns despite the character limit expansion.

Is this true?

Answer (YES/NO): NO